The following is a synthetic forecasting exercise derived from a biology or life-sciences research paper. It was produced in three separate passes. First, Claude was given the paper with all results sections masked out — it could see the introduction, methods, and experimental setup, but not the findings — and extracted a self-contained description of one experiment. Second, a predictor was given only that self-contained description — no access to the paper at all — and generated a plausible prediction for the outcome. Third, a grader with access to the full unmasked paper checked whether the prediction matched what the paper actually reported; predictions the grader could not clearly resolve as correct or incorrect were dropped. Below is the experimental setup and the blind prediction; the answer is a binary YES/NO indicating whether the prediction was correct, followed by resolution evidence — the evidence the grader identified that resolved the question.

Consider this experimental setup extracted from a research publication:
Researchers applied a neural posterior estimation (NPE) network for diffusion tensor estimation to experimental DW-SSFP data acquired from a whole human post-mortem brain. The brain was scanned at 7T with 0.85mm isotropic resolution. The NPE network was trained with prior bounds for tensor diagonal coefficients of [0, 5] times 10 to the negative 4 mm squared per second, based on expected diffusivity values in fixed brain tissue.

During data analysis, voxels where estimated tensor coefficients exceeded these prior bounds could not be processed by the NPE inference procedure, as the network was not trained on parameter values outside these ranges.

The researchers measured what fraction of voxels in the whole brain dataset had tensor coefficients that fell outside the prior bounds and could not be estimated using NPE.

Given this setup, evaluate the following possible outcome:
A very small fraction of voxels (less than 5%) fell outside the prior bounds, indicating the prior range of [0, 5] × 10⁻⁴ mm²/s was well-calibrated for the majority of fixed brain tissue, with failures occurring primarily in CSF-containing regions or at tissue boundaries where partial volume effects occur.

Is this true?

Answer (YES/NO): YES